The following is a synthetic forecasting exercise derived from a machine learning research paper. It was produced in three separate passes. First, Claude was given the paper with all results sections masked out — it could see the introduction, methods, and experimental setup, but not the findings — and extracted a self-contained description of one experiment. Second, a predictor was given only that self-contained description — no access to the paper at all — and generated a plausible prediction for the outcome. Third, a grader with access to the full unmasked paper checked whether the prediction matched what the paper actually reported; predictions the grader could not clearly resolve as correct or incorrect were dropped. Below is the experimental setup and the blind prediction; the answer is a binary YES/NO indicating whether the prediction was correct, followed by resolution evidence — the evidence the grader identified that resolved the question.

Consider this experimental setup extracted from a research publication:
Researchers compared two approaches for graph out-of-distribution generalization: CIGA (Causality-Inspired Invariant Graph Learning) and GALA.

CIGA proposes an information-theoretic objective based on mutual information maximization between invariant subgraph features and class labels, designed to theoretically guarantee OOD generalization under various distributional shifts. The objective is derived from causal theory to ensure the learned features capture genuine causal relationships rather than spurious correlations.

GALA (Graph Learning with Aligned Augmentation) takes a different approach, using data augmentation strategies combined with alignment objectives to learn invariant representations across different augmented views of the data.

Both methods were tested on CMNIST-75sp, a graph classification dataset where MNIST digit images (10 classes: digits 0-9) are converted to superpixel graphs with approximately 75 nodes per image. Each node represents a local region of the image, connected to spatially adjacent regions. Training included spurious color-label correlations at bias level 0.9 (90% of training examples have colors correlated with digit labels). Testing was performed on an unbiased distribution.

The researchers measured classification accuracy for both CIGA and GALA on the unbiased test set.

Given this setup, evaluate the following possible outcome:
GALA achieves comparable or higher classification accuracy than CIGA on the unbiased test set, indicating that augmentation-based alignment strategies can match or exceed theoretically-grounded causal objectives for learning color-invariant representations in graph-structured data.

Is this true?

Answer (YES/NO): YES